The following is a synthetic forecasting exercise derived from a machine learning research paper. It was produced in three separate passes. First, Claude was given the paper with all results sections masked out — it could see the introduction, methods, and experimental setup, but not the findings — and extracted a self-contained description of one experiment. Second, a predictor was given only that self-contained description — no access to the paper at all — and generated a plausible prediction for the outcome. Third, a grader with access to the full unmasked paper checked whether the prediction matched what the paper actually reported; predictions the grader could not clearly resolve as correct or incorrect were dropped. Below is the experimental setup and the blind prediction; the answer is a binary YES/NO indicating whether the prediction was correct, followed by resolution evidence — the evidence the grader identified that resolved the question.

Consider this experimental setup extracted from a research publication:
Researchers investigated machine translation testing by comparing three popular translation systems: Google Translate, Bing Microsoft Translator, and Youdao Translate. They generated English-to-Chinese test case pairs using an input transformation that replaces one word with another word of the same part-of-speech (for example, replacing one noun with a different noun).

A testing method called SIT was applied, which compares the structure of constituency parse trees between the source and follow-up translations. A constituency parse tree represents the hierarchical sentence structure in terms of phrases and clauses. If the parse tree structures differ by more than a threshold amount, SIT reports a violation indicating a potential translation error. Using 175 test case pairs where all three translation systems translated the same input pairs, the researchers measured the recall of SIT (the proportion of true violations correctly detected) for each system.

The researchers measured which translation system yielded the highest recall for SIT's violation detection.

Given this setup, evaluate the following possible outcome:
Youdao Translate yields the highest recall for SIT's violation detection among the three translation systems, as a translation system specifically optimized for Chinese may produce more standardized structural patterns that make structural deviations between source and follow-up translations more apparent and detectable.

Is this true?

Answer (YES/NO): YES